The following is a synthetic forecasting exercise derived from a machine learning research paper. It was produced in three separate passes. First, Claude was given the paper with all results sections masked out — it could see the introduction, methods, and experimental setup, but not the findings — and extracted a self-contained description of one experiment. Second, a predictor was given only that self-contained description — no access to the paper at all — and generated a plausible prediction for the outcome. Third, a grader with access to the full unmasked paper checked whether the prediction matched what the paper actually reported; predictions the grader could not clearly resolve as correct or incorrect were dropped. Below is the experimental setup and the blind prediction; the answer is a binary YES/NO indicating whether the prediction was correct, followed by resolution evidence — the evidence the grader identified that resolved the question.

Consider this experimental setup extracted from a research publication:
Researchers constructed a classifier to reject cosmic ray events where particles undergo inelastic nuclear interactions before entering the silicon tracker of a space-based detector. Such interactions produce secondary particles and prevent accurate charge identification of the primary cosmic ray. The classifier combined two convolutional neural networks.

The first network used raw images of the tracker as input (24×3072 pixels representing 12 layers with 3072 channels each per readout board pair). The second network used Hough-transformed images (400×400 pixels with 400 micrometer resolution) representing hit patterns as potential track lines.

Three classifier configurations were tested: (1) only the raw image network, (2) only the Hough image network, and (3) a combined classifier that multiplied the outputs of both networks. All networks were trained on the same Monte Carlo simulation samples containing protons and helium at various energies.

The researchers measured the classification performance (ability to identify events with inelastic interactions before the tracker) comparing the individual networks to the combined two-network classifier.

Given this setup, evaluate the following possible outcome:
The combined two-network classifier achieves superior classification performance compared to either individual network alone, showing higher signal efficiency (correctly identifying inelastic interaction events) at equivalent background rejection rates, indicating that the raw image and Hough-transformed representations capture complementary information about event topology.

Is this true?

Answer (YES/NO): YES